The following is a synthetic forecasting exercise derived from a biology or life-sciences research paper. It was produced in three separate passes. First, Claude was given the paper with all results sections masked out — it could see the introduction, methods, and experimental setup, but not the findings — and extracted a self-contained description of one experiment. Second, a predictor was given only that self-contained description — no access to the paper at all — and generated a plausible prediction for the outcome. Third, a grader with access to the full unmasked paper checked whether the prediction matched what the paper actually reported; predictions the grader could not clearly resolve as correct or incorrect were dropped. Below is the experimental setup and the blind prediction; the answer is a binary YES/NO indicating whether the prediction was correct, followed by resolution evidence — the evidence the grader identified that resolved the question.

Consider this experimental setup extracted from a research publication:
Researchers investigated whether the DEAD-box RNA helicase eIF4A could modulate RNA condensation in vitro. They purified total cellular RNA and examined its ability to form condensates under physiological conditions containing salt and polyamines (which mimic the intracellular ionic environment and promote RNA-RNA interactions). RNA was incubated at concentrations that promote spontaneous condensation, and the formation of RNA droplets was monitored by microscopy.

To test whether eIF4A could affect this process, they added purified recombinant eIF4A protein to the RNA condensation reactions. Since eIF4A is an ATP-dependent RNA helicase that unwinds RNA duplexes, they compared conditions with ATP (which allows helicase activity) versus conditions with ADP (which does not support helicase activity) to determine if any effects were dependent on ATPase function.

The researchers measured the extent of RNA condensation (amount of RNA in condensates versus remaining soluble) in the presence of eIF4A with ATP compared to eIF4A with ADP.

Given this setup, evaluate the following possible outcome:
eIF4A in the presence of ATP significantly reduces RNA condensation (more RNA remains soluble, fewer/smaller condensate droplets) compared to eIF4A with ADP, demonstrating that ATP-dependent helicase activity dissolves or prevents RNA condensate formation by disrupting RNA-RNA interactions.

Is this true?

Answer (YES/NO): NO